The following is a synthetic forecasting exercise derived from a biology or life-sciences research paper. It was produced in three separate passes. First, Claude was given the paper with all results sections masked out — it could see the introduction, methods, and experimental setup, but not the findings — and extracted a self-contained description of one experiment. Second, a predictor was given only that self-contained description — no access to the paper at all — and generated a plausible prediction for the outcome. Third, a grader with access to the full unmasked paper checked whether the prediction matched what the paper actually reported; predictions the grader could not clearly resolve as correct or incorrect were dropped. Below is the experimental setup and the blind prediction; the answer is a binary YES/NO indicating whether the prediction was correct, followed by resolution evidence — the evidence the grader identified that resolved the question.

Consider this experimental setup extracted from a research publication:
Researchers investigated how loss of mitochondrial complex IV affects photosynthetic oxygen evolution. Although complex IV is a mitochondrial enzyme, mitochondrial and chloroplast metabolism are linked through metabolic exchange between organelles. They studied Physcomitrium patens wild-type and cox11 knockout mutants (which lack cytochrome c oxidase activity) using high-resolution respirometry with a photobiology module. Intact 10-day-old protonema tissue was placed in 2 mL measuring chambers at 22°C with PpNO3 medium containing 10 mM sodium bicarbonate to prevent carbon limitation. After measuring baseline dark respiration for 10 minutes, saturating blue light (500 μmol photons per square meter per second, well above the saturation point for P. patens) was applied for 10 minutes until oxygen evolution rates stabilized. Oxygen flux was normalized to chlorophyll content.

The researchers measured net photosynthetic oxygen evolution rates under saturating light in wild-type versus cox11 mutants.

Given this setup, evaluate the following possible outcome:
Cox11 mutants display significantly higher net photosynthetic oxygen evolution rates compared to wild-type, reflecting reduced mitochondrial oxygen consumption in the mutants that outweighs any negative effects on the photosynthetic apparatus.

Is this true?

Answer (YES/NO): NO